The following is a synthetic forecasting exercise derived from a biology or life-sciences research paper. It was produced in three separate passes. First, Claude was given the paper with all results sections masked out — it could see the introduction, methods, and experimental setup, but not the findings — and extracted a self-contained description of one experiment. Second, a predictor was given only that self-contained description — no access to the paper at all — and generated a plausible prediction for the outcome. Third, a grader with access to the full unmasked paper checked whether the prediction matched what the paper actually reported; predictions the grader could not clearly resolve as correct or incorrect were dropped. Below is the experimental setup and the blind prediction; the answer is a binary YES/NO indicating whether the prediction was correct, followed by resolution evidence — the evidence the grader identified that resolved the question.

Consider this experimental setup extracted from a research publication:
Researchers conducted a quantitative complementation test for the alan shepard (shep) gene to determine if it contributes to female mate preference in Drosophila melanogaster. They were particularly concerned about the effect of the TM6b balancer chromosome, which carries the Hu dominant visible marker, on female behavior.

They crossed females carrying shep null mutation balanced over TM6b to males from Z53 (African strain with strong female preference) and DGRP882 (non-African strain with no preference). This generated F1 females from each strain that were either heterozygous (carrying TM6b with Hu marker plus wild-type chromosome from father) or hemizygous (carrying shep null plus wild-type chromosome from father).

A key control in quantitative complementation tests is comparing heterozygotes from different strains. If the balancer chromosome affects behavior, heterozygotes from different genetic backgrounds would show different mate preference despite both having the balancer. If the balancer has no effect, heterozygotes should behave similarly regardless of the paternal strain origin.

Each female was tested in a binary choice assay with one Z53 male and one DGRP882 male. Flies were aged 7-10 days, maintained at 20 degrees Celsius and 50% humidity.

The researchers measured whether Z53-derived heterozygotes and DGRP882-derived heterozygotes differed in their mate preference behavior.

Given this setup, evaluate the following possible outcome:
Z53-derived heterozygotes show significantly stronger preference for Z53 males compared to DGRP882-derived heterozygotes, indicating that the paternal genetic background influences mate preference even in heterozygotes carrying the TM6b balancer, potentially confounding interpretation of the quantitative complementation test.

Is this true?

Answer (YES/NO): NO